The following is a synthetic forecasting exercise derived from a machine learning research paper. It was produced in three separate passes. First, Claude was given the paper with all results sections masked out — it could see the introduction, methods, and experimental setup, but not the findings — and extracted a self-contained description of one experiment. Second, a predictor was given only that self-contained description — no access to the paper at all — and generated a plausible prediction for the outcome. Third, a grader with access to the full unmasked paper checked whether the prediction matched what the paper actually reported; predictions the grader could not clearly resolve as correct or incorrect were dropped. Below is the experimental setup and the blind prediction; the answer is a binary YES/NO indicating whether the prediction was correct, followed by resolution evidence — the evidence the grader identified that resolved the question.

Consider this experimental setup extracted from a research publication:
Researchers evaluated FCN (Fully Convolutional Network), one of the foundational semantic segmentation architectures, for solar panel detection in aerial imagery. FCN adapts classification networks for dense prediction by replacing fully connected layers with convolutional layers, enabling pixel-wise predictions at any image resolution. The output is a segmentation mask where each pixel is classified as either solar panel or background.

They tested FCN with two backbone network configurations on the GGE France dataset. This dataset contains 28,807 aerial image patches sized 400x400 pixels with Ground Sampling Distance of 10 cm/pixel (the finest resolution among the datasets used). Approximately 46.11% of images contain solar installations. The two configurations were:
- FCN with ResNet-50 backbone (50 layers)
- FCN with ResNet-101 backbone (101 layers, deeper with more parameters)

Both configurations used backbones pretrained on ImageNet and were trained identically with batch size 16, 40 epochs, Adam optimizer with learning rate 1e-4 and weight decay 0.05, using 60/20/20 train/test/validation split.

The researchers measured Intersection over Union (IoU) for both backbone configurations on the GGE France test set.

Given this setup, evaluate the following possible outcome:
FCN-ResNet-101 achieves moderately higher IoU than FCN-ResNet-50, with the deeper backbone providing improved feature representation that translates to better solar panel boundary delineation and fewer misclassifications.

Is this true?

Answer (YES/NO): NO